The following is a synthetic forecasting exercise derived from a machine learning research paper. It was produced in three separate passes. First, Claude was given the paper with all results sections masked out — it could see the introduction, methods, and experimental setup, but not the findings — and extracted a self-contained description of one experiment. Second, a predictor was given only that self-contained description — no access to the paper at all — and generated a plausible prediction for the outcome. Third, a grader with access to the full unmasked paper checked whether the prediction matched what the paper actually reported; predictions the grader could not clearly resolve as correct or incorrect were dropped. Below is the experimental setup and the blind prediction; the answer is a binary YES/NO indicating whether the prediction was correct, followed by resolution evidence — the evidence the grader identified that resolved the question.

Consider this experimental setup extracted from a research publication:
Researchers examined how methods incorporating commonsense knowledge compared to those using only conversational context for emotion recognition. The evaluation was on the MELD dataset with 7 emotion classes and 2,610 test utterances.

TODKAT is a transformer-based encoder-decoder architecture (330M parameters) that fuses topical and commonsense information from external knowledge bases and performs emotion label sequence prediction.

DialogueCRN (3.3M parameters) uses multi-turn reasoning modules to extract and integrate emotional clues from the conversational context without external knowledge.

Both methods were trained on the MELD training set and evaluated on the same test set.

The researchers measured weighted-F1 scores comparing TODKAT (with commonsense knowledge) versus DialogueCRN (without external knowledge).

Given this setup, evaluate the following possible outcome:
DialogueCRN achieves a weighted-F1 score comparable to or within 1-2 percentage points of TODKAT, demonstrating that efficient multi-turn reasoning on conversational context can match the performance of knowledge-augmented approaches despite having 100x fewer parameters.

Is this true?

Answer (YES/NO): YES